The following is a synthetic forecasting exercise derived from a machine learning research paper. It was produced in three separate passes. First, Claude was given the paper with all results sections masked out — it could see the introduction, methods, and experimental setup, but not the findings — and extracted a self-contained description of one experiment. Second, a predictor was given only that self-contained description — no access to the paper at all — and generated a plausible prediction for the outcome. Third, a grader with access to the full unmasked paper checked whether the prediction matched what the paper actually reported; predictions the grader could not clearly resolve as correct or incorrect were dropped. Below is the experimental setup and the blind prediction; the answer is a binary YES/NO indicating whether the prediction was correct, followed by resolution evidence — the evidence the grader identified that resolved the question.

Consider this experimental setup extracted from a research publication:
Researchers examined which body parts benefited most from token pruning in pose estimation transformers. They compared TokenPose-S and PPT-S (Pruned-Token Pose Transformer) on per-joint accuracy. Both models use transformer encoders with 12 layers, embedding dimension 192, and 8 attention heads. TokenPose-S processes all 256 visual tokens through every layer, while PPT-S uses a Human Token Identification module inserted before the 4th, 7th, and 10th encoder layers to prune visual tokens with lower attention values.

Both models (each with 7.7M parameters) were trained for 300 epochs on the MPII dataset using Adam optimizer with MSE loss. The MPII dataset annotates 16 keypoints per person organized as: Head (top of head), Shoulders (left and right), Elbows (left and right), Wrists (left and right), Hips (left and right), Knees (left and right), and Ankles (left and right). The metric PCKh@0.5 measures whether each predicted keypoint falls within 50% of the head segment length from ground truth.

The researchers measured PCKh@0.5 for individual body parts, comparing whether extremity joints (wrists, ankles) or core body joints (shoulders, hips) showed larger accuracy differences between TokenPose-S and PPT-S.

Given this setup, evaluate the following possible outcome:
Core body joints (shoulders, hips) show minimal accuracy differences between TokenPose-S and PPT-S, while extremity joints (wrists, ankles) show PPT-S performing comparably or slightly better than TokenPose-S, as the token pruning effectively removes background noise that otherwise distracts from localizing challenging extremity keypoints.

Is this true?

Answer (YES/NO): YES